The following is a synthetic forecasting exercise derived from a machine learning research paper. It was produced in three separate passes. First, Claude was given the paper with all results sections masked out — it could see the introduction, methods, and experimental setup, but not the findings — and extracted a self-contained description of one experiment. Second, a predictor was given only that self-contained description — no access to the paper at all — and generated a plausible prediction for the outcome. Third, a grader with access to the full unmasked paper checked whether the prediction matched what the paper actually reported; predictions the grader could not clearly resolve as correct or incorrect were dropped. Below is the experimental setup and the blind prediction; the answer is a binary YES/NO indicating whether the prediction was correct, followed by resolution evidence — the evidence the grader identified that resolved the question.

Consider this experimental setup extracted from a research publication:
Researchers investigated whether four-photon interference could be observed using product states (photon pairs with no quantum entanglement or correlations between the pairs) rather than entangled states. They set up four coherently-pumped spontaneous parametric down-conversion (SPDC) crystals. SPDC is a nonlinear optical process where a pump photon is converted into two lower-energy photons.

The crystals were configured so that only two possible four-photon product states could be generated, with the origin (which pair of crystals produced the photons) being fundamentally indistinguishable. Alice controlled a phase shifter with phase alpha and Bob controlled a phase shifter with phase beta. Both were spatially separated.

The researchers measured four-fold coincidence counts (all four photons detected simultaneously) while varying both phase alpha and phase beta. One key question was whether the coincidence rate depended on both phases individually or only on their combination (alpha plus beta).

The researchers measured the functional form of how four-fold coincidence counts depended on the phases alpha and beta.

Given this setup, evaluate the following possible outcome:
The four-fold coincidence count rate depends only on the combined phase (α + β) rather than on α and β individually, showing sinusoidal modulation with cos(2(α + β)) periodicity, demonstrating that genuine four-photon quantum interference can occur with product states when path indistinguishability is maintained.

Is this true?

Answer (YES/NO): NO